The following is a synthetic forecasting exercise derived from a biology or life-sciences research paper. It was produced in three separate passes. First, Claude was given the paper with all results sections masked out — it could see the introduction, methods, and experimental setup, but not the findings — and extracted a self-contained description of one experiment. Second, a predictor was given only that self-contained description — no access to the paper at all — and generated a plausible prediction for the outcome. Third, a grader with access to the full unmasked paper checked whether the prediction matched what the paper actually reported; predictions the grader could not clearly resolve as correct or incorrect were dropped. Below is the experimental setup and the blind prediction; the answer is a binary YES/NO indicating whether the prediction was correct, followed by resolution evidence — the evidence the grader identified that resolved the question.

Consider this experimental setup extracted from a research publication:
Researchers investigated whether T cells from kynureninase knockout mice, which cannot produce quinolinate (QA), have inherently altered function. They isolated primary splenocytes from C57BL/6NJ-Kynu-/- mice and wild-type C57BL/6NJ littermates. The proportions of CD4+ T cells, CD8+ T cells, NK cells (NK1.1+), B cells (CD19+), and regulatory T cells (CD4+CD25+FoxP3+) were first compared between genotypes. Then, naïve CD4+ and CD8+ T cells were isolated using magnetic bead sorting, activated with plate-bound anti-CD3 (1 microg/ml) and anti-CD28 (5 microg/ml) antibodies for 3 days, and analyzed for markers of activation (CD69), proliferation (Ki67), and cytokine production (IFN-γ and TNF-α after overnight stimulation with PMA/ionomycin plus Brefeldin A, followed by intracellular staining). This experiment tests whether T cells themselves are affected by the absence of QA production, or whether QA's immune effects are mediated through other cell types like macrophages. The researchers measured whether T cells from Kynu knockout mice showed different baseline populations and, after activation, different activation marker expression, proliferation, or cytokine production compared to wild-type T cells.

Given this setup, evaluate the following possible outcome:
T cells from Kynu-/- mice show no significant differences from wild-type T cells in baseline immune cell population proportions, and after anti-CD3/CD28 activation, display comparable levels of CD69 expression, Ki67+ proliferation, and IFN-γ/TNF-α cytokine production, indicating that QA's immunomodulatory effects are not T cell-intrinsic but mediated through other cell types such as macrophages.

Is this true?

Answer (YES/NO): YES